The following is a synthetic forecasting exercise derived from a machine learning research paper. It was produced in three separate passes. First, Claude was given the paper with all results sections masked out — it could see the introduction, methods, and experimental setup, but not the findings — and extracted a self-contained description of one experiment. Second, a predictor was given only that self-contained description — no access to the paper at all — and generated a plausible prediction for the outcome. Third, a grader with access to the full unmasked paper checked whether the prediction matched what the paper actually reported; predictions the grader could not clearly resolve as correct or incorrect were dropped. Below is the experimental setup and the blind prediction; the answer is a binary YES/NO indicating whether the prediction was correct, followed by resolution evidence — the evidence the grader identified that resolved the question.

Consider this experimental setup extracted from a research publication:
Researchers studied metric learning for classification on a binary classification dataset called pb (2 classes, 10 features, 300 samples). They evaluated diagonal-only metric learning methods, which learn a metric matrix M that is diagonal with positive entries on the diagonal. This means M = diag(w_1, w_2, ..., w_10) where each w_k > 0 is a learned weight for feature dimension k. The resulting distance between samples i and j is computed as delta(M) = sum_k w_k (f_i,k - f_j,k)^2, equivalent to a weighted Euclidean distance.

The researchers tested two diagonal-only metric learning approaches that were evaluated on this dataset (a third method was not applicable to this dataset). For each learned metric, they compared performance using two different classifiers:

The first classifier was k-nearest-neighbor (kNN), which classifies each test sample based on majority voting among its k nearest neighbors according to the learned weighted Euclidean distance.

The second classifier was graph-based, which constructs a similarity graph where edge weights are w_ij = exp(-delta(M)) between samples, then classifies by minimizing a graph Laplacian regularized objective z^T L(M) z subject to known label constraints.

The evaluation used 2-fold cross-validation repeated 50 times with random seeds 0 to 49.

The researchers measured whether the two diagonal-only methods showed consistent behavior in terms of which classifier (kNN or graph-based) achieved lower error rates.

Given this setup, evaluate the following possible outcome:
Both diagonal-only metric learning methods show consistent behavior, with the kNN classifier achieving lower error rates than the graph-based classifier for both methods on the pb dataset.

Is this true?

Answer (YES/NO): NO